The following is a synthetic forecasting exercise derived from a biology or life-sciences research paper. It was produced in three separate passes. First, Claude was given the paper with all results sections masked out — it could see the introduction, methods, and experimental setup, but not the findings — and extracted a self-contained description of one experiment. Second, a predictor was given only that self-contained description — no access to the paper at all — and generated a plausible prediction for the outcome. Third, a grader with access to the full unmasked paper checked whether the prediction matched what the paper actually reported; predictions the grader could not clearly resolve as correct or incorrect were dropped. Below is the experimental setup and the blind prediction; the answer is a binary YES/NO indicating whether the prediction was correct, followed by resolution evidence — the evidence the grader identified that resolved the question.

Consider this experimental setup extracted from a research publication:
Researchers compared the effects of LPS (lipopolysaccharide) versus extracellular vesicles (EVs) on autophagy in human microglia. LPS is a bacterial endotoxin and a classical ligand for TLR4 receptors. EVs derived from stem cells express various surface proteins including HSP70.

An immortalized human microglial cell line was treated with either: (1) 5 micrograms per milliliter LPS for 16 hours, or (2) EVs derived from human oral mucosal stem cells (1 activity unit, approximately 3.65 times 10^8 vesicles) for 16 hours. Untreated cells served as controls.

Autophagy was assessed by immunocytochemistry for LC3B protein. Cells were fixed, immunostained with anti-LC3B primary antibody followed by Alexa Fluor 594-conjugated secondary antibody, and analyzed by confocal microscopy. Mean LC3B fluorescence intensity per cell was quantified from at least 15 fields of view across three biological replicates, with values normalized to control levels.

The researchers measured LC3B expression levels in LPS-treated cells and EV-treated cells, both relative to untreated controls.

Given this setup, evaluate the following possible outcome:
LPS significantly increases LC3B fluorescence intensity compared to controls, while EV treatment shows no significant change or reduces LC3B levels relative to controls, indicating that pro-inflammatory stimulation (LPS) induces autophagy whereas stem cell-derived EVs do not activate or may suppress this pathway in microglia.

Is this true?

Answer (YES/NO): NO